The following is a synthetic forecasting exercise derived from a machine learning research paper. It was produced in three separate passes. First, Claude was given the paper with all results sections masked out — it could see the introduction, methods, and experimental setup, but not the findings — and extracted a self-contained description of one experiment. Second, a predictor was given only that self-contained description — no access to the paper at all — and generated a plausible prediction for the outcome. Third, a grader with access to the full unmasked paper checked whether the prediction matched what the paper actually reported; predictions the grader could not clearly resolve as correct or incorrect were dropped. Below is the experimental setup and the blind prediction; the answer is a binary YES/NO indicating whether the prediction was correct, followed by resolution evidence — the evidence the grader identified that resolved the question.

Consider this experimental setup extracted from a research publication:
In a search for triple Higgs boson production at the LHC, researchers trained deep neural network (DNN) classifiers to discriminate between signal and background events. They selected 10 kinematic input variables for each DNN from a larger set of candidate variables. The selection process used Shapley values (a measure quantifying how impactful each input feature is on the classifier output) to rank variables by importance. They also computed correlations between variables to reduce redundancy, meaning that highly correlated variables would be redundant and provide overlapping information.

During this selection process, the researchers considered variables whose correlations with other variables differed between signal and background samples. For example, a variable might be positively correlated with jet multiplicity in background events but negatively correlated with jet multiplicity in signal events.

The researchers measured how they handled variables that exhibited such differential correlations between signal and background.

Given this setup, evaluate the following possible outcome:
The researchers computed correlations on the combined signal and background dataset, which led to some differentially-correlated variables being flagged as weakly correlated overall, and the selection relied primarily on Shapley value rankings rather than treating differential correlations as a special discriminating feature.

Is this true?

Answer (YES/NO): NO